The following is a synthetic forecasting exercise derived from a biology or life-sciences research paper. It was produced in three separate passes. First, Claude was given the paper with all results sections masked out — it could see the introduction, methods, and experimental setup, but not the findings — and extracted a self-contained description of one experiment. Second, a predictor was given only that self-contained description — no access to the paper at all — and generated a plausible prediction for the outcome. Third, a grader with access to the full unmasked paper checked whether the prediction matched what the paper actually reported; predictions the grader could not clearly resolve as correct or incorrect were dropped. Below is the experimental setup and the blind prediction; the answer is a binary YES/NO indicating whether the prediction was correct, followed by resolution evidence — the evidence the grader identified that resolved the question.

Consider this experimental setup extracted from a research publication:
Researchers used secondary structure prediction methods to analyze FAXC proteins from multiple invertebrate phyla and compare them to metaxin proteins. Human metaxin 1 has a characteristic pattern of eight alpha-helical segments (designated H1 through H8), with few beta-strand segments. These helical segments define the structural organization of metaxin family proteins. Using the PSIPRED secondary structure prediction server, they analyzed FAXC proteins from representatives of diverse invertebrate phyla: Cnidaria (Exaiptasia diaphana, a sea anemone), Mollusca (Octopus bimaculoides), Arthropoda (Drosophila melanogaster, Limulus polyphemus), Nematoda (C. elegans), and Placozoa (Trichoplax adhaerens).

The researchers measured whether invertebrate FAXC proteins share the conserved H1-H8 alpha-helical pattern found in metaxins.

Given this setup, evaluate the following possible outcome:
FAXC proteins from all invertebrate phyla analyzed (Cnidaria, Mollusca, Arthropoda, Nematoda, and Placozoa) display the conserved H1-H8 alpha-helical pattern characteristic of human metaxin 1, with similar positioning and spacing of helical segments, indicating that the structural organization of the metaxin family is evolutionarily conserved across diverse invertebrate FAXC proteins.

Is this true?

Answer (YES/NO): YES